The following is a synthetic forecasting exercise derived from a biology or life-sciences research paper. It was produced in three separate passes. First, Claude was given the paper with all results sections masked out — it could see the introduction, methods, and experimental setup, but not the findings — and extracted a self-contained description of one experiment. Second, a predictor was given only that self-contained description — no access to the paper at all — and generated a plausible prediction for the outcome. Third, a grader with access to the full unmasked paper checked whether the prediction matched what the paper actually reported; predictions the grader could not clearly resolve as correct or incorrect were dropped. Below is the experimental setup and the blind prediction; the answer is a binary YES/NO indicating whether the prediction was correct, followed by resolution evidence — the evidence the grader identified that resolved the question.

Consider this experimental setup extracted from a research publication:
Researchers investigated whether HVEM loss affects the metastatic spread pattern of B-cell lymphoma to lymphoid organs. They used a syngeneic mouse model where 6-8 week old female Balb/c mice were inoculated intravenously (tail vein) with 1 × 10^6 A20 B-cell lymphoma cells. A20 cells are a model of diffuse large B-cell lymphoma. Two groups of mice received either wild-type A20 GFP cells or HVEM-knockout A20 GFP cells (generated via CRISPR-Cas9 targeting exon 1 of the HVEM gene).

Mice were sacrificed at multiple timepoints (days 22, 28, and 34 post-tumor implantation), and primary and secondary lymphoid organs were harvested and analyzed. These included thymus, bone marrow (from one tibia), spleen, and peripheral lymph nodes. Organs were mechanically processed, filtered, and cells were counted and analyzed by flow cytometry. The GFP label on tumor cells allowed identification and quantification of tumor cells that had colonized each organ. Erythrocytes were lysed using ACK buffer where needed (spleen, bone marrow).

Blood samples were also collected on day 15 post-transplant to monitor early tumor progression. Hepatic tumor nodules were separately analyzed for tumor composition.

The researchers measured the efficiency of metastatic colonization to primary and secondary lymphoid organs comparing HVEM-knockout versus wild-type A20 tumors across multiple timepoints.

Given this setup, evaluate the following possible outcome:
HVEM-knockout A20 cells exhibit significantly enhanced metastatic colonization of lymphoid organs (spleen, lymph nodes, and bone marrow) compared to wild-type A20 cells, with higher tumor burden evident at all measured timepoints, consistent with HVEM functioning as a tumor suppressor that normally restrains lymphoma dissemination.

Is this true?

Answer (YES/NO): NO